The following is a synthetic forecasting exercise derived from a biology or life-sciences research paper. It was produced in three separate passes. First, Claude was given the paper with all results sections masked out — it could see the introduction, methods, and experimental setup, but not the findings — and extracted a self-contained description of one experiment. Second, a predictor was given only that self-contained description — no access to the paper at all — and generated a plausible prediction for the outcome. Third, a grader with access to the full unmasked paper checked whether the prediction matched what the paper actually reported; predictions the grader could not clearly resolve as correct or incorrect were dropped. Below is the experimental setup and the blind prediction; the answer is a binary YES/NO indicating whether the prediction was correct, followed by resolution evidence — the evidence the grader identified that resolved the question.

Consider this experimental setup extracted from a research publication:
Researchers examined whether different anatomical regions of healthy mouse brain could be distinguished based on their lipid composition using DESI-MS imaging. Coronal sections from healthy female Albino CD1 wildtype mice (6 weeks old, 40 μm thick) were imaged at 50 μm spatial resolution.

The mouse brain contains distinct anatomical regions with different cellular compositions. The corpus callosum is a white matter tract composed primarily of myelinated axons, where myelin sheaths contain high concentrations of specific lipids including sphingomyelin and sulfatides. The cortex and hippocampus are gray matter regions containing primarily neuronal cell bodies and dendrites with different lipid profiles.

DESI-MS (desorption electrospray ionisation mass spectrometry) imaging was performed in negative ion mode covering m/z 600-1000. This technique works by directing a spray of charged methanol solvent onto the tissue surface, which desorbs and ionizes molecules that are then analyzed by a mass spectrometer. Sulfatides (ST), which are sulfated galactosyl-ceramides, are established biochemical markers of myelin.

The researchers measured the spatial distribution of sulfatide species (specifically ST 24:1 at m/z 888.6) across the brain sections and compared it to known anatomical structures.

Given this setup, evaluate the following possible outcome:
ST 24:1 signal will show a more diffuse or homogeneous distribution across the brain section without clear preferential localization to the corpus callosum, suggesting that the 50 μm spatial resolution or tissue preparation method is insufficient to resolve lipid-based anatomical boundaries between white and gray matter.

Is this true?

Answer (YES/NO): NO